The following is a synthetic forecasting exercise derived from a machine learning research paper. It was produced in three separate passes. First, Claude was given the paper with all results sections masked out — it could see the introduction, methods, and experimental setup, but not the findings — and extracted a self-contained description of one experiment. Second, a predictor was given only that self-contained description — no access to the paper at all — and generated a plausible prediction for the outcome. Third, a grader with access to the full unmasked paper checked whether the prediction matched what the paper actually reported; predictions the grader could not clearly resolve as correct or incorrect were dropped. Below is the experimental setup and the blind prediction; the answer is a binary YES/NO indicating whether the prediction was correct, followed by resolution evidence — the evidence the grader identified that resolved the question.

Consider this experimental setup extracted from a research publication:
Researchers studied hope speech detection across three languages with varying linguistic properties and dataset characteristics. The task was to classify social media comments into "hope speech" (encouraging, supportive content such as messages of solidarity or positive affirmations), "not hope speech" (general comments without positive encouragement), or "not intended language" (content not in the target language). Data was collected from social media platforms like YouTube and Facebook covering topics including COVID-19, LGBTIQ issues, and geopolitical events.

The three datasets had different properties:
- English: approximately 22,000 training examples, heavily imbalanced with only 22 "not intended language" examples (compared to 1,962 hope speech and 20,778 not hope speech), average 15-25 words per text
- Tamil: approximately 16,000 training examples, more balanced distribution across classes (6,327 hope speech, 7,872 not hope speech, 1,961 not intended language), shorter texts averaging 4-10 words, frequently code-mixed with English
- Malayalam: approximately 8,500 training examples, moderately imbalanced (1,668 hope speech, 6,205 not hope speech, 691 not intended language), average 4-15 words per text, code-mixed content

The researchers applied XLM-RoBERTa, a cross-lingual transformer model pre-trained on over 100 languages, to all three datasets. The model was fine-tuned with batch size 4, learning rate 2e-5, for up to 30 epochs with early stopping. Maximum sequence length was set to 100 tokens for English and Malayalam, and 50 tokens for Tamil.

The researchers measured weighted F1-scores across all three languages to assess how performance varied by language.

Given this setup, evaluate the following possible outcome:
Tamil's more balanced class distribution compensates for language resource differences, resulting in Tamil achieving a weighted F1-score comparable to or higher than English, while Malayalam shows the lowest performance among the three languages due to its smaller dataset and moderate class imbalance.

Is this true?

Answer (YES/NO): NO